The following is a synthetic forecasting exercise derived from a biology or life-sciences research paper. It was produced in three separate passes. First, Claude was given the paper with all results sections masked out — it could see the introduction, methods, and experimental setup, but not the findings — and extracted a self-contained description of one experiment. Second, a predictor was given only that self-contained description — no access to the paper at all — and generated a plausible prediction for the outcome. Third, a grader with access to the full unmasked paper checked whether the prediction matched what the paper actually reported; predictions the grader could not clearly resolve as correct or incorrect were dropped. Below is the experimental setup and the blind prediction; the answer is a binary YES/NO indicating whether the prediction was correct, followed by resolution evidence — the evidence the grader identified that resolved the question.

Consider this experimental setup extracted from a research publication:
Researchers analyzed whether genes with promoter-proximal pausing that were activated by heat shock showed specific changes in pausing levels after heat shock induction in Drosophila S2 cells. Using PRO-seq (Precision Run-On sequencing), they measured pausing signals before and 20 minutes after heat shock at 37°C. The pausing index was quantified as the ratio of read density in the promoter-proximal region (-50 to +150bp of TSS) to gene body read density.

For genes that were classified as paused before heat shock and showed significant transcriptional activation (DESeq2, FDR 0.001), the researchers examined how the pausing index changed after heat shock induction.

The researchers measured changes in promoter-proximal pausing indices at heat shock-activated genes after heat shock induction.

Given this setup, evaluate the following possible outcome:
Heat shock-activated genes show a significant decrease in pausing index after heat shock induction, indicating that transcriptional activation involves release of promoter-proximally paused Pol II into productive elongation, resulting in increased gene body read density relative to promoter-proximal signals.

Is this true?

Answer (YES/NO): NO